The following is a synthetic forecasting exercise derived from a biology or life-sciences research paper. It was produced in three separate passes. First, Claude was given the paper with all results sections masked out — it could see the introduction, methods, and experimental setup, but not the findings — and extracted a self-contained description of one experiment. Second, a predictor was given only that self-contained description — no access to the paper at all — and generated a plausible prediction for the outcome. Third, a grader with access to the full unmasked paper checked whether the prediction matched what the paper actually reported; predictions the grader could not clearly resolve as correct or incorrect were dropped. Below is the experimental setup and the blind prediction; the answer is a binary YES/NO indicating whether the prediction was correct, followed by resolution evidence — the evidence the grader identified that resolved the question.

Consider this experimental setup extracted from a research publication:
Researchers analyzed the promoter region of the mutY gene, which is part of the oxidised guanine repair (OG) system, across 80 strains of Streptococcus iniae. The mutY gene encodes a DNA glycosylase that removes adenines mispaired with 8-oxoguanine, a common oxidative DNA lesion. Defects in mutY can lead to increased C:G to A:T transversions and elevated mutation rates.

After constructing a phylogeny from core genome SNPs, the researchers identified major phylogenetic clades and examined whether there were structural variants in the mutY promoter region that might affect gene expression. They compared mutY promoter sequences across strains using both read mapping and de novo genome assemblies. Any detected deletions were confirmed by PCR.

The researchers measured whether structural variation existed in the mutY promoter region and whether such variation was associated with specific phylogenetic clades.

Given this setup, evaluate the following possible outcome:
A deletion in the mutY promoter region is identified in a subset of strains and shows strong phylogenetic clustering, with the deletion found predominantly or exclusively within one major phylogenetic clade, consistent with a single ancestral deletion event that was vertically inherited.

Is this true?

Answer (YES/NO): YES